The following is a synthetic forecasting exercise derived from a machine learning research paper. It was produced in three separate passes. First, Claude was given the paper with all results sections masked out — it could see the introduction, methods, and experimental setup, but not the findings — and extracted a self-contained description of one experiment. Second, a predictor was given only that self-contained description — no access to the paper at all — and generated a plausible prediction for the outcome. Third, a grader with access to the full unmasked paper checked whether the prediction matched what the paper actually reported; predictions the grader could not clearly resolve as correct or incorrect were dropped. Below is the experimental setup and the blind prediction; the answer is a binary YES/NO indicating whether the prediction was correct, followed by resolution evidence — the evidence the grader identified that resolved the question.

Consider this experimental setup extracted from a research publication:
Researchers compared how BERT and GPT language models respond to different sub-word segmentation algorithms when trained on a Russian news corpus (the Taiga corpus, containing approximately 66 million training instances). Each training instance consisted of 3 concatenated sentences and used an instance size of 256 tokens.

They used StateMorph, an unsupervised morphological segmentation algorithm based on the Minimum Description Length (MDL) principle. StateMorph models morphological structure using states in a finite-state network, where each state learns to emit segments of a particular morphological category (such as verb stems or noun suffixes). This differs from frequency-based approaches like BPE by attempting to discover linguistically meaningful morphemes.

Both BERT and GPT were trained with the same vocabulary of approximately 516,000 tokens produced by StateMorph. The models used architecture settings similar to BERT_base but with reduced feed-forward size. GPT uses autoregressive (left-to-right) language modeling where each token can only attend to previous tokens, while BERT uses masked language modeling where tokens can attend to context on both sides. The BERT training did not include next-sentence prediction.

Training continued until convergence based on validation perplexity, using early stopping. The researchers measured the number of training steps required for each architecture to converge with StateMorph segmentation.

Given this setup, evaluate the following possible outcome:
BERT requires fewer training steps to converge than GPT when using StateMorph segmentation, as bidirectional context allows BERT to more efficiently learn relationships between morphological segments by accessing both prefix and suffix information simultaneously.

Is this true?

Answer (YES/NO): NO